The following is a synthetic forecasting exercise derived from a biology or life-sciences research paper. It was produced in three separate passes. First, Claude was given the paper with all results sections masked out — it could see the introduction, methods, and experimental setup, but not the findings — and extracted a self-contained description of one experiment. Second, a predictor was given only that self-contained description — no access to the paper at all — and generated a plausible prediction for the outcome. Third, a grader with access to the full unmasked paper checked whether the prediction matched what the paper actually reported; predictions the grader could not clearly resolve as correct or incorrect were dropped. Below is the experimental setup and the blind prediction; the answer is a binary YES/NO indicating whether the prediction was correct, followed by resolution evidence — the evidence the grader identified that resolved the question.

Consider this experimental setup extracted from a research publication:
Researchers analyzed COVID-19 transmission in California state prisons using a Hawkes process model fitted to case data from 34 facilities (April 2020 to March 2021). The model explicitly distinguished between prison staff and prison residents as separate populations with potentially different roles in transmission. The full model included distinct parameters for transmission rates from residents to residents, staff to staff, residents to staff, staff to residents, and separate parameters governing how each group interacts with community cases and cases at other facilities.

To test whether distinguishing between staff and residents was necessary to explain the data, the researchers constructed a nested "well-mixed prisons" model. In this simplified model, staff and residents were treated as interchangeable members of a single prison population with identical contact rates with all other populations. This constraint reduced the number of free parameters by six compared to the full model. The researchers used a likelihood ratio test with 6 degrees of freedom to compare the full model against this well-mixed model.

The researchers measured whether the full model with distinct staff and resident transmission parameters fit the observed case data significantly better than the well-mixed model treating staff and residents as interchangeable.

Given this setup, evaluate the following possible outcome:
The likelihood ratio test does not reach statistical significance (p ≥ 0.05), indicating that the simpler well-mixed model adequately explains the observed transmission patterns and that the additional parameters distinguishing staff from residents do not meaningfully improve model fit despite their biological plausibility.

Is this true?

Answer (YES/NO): NO